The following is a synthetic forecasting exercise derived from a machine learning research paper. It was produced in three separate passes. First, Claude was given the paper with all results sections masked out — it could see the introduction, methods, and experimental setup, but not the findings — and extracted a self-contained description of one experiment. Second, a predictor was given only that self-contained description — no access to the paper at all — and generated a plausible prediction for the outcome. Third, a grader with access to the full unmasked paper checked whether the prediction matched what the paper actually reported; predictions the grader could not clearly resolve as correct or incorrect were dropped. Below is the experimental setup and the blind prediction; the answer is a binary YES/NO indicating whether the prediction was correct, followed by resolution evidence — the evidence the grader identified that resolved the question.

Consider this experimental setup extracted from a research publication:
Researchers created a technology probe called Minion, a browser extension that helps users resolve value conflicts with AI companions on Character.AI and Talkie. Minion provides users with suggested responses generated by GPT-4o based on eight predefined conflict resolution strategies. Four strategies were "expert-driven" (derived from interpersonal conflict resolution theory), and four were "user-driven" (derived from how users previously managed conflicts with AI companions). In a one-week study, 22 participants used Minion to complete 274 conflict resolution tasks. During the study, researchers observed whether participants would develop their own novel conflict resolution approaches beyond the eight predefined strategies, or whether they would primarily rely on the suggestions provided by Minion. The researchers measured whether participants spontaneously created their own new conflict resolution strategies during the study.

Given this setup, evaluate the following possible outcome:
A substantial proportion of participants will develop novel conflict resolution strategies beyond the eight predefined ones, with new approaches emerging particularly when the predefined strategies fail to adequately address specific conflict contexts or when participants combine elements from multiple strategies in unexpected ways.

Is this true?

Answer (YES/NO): NO